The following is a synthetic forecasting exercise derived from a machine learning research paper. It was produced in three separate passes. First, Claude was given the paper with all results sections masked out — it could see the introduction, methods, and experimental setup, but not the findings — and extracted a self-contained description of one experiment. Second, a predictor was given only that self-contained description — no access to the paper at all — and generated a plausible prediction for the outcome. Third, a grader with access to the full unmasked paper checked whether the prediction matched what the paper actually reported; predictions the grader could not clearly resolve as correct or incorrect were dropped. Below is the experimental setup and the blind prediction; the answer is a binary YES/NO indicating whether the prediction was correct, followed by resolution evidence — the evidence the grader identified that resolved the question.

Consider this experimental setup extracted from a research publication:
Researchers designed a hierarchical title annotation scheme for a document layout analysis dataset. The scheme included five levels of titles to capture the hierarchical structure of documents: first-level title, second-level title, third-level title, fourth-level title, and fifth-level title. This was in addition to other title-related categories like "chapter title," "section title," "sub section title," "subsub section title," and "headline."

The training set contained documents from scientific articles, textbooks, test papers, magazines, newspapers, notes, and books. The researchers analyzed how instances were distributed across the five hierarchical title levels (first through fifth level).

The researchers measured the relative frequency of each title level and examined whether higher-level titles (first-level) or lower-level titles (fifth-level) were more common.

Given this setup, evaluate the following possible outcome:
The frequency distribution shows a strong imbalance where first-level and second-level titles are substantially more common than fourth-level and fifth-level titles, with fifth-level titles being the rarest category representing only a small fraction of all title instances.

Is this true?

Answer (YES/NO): YES